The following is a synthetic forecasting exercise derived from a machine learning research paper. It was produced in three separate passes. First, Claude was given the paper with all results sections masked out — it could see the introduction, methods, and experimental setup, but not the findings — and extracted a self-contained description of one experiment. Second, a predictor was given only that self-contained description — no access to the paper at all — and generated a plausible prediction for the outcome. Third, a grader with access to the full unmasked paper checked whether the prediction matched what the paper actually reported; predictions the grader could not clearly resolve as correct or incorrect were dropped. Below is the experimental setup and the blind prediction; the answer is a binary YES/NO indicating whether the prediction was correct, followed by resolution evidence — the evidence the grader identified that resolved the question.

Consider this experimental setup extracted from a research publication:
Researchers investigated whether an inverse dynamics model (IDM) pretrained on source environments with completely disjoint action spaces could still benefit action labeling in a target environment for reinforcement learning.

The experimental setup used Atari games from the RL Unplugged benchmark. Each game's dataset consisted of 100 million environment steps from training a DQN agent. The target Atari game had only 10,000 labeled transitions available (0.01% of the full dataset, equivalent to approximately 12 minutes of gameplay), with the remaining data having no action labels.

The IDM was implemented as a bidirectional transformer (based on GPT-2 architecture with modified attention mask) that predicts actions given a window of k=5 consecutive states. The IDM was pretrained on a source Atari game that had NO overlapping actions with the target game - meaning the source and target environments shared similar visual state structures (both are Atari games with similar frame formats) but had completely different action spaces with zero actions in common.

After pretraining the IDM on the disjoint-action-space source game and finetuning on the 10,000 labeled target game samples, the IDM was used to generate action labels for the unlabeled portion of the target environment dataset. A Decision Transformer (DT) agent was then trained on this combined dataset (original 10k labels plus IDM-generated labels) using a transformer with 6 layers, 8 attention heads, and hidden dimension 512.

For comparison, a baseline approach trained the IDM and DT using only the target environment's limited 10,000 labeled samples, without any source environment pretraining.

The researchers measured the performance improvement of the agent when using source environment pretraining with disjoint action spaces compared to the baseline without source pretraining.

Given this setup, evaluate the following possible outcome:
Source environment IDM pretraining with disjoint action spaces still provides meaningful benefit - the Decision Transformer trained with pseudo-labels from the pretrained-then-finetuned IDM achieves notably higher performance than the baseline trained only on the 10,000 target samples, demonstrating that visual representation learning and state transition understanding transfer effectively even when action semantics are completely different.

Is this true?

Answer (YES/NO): YES